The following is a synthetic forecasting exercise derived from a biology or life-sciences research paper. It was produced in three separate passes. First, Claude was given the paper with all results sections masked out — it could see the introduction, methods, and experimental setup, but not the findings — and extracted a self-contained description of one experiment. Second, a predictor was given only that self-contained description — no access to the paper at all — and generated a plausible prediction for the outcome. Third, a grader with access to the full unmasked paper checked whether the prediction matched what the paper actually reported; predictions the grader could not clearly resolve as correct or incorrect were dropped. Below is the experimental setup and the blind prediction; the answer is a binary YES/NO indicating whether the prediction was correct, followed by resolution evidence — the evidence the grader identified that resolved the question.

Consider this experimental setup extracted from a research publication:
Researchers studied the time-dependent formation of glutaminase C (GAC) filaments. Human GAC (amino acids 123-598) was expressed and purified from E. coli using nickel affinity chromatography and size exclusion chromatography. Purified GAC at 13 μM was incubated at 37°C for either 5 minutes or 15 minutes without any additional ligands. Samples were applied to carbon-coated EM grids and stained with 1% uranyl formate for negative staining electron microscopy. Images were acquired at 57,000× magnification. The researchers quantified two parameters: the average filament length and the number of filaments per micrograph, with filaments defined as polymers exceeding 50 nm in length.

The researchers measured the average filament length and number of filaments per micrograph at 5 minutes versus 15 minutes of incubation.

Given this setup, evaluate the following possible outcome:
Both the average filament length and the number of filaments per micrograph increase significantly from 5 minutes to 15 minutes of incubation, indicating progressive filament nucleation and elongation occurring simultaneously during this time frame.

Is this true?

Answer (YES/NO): YES